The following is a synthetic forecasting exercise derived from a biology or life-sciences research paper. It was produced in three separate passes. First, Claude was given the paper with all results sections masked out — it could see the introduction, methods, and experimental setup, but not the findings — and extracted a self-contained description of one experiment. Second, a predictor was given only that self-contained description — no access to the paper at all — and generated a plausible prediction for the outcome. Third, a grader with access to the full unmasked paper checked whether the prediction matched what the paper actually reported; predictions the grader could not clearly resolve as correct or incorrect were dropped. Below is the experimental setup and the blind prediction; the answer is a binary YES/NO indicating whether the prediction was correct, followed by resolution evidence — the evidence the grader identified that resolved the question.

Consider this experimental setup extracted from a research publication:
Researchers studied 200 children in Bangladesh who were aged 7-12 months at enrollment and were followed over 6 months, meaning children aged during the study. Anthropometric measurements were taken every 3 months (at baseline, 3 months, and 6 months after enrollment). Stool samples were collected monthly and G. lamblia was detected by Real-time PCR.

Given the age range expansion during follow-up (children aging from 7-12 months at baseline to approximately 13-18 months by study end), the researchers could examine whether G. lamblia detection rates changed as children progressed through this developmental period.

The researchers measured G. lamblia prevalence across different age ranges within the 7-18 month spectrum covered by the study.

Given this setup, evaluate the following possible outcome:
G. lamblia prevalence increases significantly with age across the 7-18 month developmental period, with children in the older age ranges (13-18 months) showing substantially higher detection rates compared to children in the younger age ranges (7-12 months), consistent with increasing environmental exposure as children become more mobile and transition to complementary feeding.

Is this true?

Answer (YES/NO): NO